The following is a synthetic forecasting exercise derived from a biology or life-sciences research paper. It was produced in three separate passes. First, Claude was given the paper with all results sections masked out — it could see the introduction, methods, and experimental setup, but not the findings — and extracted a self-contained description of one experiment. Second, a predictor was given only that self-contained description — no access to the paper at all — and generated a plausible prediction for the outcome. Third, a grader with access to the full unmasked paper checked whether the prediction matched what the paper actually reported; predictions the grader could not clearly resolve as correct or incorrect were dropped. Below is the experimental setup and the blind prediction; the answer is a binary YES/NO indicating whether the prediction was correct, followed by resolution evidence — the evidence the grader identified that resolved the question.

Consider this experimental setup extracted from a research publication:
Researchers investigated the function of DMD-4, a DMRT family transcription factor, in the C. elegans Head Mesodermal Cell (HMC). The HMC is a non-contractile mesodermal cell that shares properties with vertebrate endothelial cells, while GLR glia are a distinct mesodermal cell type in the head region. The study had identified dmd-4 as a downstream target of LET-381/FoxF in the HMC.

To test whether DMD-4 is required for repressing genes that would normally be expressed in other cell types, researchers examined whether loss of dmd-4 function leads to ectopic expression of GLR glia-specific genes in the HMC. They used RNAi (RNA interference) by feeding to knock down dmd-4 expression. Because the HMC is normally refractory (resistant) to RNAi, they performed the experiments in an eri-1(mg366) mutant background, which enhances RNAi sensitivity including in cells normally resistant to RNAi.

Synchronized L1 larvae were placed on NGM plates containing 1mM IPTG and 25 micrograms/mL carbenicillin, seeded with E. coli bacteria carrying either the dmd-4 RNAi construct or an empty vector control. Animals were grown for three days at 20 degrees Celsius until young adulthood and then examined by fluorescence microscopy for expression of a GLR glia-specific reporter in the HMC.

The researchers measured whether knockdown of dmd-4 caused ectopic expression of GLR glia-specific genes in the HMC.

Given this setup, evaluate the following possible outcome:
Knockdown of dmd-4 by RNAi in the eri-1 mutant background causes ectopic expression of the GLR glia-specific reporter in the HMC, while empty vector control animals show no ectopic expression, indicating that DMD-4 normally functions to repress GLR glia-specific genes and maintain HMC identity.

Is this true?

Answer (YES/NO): YES